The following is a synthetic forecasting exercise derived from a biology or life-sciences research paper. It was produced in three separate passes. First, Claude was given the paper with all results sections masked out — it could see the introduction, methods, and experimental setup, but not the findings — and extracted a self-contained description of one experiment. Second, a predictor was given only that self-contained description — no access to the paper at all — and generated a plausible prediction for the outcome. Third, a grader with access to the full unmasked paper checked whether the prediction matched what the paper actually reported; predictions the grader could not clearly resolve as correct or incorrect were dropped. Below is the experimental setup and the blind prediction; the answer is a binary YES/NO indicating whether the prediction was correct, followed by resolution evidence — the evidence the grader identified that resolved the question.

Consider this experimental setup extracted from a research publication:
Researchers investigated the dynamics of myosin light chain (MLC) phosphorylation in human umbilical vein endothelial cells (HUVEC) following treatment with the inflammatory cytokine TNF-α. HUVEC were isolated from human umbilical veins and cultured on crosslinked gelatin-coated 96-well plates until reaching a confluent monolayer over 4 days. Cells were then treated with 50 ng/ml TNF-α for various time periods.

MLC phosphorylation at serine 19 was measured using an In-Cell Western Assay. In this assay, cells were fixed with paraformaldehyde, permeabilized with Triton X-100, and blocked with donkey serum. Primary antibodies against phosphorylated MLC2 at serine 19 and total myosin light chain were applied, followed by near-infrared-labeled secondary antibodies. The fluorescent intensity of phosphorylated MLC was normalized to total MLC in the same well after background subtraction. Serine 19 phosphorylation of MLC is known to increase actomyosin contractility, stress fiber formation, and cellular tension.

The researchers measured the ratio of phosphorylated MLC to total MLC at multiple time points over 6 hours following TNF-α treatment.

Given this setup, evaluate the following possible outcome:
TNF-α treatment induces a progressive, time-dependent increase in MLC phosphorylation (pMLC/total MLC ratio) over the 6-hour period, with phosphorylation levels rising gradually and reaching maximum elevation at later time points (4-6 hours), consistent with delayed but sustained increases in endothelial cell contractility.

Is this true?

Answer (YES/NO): NO